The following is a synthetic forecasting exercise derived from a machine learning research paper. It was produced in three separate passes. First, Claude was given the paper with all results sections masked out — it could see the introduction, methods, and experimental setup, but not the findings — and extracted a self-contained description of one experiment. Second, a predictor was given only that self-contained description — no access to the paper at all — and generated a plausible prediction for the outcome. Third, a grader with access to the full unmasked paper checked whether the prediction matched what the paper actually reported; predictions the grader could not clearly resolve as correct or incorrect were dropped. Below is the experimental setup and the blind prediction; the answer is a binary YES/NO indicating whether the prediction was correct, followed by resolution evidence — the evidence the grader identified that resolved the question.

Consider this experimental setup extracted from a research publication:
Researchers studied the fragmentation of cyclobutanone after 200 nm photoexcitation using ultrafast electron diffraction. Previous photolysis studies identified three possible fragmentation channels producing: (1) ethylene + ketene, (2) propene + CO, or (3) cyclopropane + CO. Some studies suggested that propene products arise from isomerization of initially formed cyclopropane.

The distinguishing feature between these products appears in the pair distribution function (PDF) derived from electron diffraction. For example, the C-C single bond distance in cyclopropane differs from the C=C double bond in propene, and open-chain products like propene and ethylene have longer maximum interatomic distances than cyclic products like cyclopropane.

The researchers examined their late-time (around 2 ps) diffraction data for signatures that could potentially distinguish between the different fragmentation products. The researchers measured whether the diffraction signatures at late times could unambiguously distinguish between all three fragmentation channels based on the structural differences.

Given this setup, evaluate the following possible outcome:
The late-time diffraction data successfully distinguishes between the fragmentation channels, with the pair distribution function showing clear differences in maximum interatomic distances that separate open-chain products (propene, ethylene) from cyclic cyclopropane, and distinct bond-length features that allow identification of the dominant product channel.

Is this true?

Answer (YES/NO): NO